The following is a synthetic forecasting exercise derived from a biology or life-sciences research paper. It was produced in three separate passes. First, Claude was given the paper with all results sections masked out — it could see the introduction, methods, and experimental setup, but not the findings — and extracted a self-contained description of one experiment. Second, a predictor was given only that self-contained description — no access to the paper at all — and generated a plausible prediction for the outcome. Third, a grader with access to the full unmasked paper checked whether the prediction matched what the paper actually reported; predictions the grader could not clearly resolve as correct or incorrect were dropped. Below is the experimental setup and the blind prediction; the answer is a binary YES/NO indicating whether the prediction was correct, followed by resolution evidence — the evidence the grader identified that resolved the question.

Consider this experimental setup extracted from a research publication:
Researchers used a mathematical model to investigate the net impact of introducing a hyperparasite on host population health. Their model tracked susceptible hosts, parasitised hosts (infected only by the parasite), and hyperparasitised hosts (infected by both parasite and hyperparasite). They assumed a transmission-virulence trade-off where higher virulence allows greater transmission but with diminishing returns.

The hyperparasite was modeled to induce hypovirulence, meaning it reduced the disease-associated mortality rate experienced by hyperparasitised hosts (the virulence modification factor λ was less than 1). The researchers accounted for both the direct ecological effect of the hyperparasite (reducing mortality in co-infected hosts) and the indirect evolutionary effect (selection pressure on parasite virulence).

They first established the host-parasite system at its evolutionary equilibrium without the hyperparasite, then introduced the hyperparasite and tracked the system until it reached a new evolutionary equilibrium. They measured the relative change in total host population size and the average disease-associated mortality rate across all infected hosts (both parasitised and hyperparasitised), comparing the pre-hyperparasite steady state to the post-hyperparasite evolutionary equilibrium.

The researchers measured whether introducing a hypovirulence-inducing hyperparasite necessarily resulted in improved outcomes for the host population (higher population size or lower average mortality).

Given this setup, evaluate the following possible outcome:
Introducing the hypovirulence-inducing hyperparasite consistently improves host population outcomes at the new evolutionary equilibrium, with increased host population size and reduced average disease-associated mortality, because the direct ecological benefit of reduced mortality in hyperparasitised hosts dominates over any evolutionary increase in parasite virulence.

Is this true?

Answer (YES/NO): NO